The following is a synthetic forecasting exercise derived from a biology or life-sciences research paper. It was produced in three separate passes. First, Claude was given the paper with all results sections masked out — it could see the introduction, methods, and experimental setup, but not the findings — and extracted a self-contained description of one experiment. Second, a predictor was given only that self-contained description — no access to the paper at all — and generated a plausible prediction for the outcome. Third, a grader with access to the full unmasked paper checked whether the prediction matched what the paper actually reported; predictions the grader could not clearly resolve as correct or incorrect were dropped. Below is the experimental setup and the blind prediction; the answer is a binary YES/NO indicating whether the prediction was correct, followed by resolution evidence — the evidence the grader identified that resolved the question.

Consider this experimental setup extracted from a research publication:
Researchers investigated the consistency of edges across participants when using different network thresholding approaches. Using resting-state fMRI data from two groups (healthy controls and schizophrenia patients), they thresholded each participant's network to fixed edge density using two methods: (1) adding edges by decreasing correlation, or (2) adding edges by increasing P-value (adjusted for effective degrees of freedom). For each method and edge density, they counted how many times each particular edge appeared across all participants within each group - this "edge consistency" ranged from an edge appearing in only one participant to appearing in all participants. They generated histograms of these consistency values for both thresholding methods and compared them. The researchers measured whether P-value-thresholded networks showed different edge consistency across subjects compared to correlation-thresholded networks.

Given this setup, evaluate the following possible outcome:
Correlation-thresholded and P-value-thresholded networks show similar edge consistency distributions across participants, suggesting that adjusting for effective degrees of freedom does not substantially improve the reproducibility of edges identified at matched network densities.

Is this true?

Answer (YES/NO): NO